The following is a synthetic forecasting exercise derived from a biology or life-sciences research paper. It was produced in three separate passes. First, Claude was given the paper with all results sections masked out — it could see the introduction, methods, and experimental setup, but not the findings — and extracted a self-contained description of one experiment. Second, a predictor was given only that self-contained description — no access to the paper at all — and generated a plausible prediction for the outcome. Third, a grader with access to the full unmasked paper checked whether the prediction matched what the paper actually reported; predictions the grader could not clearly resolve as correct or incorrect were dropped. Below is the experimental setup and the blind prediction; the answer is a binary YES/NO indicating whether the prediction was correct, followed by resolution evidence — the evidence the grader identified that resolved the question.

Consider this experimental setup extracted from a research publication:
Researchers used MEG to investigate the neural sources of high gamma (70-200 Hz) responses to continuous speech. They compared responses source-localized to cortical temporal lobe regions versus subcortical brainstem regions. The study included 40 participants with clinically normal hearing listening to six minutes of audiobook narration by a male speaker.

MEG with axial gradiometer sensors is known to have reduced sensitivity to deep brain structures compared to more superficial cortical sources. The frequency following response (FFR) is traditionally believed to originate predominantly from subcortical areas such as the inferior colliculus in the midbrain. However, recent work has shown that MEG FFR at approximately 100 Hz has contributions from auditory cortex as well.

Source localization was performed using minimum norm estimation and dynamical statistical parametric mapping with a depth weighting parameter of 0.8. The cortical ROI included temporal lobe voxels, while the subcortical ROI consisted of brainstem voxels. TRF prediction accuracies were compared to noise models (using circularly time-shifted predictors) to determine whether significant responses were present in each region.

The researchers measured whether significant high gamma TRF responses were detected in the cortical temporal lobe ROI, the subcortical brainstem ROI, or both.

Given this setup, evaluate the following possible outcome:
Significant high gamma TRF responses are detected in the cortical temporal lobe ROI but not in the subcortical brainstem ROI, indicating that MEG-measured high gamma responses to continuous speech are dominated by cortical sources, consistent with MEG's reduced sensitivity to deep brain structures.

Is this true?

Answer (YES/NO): NO